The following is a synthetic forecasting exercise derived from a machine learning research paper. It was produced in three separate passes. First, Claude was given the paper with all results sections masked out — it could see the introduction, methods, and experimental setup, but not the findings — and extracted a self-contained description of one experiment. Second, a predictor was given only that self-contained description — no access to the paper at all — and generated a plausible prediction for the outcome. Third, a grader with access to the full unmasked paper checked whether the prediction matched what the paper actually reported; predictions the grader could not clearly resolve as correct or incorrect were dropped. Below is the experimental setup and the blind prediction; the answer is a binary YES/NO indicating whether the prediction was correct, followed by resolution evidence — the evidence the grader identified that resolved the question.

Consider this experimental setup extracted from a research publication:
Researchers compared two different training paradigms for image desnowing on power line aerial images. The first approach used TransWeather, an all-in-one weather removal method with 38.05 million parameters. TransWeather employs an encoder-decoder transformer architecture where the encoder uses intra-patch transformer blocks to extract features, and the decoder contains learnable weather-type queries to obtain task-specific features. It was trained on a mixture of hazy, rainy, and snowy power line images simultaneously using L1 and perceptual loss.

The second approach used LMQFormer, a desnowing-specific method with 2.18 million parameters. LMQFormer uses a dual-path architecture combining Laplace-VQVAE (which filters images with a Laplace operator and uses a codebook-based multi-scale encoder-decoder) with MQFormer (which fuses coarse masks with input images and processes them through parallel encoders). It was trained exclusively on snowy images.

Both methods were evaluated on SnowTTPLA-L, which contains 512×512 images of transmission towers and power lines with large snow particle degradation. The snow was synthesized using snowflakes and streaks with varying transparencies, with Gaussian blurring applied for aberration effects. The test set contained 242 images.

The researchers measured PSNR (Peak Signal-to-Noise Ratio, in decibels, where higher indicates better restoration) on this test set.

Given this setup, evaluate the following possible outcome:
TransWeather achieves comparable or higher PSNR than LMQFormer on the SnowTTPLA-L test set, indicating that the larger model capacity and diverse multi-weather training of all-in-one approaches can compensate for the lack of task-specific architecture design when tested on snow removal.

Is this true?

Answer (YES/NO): NO